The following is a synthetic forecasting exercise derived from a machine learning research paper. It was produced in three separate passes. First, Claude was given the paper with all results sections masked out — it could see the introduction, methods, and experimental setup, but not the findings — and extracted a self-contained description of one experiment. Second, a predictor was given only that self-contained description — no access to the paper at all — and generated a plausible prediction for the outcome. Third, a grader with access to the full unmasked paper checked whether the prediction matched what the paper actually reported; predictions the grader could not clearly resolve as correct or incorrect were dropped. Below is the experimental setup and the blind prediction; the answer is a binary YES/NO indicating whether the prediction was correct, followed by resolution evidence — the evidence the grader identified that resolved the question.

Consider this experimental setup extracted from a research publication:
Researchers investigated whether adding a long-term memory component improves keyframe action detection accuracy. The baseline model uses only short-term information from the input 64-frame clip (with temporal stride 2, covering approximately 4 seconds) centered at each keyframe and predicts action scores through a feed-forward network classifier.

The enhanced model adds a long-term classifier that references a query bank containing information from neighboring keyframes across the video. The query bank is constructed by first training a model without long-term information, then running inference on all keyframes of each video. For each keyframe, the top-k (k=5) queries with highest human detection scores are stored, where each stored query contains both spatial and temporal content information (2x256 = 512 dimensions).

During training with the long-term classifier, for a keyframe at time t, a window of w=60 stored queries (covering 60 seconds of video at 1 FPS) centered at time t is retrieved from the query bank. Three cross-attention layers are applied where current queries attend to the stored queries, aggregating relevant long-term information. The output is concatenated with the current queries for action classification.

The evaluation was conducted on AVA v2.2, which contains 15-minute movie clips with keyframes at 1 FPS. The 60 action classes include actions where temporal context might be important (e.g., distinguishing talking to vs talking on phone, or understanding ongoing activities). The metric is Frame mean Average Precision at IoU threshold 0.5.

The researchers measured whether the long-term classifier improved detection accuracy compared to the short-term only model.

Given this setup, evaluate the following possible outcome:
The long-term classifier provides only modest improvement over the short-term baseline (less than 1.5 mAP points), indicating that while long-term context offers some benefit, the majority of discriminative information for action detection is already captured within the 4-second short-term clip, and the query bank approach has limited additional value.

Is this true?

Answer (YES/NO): NO